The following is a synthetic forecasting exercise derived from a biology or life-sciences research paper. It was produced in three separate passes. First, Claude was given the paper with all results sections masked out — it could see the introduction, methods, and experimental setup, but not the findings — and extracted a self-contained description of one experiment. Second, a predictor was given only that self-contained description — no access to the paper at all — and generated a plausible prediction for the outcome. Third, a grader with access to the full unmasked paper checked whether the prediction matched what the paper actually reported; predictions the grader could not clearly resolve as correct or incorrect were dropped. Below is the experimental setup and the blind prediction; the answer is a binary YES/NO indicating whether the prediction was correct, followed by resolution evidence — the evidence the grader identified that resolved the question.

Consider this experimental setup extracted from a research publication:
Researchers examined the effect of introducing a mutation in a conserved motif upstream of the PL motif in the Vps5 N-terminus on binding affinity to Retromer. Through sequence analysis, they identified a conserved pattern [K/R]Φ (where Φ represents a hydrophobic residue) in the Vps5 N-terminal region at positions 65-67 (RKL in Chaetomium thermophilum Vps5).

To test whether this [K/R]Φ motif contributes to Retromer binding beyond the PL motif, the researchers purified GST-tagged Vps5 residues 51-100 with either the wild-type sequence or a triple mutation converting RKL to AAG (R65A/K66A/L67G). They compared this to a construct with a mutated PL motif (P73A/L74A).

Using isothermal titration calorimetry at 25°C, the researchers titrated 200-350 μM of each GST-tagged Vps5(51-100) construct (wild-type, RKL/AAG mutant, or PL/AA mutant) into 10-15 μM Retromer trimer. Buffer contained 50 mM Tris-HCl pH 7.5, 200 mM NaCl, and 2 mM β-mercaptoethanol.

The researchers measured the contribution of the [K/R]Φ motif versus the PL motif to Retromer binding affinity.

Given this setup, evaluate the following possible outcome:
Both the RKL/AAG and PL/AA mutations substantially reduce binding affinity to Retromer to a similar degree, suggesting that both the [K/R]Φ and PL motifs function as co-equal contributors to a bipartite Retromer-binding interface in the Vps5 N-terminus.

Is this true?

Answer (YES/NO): NO